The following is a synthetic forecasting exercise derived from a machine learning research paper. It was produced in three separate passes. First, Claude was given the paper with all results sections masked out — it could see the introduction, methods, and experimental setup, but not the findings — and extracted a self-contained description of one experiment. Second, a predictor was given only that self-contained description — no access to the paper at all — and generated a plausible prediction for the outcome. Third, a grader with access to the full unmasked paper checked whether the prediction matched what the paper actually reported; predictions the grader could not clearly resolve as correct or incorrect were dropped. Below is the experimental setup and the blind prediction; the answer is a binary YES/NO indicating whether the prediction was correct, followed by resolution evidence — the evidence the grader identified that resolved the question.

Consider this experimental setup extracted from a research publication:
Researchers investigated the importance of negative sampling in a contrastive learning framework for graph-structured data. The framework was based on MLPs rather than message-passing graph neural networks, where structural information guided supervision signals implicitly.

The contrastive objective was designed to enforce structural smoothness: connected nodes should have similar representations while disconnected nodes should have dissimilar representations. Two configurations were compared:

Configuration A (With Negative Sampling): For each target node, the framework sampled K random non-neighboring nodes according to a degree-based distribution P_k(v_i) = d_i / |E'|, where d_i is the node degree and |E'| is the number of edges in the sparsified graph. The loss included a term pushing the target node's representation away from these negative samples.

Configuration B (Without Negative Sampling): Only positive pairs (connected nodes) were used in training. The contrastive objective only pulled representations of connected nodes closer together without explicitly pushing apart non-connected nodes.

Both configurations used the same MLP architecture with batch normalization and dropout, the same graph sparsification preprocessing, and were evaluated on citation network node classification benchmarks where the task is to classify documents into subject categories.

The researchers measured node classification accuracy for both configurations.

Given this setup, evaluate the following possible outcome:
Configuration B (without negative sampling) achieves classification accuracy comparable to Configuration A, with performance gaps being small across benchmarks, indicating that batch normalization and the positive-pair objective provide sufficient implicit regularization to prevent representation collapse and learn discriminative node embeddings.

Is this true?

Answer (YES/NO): NO